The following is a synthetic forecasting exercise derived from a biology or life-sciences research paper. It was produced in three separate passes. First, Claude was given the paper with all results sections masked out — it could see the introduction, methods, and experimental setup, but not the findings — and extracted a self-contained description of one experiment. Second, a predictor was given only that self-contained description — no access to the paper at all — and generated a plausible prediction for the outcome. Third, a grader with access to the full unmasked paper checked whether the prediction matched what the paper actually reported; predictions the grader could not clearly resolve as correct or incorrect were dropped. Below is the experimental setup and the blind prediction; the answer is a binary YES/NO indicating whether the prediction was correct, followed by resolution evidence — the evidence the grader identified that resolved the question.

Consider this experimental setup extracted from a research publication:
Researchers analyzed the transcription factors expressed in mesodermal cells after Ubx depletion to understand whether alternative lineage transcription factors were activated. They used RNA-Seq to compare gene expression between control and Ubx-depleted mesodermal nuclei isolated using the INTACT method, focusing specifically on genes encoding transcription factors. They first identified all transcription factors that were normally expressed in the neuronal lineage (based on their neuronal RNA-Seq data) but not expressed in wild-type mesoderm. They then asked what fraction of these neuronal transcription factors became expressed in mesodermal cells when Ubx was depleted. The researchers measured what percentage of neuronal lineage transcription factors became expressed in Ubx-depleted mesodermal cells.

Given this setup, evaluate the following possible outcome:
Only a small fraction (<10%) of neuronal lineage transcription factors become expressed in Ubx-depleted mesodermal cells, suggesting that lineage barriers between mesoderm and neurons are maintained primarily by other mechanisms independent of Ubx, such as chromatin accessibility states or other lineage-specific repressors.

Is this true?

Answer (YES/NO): NO